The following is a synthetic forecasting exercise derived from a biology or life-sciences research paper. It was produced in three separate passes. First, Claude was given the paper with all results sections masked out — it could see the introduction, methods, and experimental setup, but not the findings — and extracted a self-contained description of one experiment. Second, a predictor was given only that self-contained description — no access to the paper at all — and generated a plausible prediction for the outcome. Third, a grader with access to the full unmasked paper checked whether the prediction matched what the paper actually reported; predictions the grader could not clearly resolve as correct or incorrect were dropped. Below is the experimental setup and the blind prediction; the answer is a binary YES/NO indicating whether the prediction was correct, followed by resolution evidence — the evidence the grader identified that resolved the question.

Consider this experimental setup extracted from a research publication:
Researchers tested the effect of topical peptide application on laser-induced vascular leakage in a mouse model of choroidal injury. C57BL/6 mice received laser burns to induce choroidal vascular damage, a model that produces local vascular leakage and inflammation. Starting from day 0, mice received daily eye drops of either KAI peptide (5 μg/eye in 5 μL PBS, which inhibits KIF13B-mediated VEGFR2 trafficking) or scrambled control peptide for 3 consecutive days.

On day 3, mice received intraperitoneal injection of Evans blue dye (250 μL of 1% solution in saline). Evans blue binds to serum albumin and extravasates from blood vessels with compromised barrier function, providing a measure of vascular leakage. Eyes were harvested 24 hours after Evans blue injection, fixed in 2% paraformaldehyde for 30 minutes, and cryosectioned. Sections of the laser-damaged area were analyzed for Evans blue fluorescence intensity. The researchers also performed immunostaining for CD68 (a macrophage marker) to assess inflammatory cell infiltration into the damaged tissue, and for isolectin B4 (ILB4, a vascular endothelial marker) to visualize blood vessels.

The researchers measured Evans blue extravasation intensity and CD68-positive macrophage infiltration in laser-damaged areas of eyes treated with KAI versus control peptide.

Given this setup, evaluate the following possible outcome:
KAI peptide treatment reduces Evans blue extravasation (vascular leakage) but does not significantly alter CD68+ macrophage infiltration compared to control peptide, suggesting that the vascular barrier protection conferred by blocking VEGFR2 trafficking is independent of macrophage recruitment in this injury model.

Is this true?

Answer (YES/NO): NO